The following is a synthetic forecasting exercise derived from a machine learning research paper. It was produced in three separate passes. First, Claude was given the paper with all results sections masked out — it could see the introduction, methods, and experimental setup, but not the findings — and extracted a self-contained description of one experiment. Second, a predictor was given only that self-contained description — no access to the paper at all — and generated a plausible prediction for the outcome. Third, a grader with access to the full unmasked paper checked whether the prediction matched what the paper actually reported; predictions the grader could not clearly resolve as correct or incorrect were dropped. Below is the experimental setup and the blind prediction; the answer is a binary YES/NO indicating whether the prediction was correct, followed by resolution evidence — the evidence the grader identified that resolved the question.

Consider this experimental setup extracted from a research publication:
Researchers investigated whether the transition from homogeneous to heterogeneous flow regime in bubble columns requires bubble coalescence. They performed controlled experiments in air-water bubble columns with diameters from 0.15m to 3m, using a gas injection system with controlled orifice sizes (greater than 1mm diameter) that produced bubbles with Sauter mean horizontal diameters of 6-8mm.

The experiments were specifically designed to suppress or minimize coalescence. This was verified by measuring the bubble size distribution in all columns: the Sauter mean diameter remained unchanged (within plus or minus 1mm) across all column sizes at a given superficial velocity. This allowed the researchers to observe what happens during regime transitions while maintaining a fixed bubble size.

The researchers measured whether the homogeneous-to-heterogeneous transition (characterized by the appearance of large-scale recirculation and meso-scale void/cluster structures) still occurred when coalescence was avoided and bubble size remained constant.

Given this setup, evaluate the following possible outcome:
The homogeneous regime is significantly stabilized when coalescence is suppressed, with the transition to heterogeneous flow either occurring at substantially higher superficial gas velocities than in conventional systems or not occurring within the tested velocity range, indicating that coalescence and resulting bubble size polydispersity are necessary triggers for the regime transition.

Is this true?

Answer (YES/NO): NO